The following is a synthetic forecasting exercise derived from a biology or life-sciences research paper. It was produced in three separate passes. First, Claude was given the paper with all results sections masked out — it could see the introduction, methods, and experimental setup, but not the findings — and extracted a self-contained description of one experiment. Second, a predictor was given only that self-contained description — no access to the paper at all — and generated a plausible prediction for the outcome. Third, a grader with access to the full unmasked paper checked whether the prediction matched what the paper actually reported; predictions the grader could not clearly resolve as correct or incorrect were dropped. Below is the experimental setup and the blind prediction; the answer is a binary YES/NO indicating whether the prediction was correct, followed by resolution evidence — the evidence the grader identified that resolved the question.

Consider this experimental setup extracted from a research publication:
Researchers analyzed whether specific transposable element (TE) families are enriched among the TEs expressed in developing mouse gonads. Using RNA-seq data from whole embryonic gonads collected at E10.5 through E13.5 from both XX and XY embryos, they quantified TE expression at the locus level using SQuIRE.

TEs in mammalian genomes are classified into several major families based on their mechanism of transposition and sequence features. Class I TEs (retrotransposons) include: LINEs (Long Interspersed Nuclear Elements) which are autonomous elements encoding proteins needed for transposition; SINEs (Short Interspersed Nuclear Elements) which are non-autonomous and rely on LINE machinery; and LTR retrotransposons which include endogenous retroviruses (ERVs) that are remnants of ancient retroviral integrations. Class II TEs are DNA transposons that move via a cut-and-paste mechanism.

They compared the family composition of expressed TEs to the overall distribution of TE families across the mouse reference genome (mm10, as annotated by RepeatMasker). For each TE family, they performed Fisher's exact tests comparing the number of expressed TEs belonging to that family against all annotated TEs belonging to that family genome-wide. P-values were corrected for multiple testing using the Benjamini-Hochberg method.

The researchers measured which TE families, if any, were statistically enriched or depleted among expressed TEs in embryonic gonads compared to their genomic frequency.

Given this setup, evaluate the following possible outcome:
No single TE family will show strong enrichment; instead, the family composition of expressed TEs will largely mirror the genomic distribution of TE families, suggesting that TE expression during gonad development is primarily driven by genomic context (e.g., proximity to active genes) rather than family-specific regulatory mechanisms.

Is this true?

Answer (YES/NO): NO